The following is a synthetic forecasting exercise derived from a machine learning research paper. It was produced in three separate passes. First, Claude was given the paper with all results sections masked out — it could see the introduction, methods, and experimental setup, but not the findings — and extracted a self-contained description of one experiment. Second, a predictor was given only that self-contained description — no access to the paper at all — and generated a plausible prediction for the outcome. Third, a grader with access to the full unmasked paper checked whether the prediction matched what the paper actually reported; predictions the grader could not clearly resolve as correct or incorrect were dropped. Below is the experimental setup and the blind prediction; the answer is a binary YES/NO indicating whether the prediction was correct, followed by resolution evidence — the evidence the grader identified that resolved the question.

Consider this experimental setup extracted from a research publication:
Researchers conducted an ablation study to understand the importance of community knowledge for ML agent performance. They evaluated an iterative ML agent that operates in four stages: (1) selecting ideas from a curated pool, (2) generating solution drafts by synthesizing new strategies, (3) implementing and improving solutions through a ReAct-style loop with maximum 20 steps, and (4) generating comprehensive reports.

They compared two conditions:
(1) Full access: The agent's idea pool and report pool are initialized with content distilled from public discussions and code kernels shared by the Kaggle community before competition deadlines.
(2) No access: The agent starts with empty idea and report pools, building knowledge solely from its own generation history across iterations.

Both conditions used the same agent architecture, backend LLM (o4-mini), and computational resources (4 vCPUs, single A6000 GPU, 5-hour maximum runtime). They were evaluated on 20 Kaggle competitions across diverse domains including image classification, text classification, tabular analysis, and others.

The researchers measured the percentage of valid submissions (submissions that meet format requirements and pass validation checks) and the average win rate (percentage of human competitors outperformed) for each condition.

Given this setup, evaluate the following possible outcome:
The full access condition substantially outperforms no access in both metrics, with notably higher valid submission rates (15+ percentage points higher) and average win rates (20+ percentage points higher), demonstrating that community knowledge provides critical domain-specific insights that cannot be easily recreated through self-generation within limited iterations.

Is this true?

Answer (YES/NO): NO